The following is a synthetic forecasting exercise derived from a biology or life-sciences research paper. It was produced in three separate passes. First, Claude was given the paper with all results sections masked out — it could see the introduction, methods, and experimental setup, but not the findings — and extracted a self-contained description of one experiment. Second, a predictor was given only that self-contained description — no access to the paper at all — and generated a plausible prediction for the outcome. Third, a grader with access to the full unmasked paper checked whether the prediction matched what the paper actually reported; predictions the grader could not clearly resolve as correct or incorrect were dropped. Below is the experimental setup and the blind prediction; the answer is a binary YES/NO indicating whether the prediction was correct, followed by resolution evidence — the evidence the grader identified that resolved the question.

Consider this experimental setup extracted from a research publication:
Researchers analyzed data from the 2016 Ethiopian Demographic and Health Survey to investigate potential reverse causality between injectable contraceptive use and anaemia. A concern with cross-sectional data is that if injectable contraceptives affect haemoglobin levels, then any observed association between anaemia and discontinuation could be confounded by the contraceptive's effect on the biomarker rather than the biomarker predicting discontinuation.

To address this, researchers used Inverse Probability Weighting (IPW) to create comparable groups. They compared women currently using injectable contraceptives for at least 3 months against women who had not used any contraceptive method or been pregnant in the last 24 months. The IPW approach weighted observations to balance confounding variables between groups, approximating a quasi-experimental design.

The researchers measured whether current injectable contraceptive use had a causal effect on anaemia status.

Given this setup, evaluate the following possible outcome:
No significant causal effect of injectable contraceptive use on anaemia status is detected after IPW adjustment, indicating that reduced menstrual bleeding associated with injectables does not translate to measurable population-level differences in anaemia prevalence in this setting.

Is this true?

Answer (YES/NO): NO